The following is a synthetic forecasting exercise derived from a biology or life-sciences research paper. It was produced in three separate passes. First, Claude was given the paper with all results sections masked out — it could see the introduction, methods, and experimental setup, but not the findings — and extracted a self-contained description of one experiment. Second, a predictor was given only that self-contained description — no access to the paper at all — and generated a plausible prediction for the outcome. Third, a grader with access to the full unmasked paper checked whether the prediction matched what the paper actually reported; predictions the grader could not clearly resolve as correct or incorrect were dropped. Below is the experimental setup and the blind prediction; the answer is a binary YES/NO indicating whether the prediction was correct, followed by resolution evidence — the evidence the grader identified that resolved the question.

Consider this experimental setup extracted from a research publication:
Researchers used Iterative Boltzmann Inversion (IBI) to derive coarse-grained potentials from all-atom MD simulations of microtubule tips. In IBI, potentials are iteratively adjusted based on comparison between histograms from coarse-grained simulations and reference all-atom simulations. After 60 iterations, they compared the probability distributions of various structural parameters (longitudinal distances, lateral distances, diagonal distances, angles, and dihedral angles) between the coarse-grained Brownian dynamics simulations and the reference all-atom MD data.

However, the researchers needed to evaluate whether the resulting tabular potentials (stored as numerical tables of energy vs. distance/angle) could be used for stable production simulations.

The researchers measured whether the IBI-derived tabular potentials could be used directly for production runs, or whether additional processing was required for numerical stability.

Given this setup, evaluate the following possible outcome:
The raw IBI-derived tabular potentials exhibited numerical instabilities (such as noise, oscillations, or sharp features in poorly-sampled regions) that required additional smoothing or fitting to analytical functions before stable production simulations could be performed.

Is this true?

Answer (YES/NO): YES